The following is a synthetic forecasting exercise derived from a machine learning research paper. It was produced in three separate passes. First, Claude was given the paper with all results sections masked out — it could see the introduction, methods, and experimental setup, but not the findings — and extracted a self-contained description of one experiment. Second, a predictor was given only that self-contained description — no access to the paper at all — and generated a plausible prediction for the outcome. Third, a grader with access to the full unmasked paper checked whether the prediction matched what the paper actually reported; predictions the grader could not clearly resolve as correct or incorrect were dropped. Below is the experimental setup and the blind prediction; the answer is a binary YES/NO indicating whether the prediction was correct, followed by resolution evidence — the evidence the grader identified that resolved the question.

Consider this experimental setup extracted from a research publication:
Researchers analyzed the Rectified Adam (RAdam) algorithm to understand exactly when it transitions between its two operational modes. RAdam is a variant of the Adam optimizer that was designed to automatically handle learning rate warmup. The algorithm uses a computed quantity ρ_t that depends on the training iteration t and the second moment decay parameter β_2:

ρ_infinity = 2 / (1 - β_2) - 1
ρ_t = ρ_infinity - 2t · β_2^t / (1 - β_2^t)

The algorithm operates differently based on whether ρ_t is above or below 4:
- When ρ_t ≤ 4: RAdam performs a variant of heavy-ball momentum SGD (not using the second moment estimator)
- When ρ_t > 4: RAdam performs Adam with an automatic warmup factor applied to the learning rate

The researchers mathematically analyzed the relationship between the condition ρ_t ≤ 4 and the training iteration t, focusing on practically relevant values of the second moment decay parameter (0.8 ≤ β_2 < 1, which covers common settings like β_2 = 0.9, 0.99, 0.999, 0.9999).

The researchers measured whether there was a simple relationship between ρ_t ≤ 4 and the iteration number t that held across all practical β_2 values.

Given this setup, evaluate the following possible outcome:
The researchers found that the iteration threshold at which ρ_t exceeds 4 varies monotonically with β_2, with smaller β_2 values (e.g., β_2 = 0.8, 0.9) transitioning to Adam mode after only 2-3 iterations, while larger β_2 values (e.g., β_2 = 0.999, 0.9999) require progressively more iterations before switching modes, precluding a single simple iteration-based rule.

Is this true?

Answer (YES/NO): NO